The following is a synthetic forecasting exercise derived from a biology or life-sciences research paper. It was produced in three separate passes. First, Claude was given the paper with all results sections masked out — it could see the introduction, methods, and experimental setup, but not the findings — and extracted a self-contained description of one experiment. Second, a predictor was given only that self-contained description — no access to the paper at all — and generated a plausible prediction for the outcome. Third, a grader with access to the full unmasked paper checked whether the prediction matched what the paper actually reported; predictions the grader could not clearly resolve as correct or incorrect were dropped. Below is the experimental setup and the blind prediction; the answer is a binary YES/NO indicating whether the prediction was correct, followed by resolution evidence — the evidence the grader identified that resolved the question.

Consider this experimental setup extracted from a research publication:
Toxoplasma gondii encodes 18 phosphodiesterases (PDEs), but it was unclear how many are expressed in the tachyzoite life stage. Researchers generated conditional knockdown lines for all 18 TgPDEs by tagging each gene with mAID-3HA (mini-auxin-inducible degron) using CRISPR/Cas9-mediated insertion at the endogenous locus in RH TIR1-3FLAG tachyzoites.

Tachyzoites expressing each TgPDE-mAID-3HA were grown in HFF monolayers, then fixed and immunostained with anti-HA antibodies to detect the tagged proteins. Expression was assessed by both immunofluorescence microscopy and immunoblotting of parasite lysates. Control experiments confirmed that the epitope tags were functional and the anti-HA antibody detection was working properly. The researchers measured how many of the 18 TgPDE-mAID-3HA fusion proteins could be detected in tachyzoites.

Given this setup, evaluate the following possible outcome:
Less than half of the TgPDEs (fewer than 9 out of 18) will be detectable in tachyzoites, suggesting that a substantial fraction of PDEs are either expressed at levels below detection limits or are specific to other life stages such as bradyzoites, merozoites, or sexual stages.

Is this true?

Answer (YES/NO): NO